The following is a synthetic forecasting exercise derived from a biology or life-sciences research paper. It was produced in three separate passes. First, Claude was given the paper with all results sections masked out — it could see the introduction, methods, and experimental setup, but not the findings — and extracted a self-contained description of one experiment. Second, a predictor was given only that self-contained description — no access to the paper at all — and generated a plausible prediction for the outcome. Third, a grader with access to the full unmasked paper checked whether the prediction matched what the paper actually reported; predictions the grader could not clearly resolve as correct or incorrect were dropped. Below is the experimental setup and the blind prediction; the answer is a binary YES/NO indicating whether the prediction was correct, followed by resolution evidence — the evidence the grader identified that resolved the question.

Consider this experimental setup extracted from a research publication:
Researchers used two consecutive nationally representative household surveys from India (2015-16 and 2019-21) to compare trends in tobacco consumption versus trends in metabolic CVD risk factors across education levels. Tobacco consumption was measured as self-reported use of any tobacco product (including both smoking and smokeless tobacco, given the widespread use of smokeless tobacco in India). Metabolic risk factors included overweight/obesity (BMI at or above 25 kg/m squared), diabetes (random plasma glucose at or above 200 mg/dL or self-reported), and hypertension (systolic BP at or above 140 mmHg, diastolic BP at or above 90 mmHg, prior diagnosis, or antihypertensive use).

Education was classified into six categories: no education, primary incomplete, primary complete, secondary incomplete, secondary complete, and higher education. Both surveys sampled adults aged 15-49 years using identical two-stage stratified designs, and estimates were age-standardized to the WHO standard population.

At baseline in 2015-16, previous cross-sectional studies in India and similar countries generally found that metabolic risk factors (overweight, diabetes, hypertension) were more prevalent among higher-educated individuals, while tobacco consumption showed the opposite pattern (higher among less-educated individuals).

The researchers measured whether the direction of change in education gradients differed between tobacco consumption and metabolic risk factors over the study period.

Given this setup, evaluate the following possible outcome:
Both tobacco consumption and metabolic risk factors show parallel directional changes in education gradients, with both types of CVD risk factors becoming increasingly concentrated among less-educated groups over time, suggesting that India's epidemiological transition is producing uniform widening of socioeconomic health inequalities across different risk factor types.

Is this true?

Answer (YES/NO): NO